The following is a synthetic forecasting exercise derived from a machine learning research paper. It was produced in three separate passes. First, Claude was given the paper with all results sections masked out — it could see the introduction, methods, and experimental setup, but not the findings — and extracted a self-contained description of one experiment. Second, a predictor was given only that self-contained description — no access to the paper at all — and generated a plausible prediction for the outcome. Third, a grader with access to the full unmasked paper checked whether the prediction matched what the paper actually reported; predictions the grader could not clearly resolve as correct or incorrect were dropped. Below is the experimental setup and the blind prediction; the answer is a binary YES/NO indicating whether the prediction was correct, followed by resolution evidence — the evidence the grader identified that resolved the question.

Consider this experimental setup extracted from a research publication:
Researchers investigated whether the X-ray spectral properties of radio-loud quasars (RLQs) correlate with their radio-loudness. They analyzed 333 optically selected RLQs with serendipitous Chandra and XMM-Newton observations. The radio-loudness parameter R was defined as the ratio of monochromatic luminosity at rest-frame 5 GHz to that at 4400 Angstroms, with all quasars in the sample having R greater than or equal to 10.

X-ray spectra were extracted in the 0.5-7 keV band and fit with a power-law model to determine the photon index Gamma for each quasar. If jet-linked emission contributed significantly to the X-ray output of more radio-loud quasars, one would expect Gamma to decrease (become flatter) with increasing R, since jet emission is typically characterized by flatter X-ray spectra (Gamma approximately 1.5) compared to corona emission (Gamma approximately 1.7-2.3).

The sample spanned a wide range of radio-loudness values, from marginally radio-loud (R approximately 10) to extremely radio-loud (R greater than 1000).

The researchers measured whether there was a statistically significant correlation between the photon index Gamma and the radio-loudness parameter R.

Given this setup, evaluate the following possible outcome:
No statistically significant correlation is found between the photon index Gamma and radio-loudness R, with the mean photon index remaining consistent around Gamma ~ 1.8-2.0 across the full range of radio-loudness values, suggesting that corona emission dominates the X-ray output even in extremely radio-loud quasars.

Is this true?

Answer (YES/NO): YES